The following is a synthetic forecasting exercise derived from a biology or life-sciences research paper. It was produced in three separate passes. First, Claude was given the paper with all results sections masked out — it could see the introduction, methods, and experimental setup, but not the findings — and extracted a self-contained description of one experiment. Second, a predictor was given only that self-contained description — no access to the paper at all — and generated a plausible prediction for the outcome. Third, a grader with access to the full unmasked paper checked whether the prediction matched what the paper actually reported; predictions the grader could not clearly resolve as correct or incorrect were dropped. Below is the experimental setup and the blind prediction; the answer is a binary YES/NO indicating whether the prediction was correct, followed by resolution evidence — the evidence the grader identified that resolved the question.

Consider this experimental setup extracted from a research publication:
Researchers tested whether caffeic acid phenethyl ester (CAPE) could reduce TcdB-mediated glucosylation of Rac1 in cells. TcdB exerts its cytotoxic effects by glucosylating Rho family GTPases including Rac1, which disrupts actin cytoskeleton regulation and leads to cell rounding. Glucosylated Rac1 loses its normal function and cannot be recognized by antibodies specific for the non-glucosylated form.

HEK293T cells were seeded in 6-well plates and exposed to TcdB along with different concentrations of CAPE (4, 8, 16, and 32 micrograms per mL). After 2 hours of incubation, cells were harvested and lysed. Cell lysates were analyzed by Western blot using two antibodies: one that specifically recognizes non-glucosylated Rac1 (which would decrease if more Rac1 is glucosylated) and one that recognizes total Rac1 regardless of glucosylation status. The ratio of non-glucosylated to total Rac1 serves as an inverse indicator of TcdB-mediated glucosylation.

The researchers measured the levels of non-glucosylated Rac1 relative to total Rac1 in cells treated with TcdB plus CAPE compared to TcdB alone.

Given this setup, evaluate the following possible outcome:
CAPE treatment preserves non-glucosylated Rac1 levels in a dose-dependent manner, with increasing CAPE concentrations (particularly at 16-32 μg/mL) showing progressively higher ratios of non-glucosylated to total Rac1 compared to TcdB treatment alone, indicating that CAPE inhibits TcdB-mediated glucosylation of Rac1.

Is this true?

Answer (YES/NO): YES